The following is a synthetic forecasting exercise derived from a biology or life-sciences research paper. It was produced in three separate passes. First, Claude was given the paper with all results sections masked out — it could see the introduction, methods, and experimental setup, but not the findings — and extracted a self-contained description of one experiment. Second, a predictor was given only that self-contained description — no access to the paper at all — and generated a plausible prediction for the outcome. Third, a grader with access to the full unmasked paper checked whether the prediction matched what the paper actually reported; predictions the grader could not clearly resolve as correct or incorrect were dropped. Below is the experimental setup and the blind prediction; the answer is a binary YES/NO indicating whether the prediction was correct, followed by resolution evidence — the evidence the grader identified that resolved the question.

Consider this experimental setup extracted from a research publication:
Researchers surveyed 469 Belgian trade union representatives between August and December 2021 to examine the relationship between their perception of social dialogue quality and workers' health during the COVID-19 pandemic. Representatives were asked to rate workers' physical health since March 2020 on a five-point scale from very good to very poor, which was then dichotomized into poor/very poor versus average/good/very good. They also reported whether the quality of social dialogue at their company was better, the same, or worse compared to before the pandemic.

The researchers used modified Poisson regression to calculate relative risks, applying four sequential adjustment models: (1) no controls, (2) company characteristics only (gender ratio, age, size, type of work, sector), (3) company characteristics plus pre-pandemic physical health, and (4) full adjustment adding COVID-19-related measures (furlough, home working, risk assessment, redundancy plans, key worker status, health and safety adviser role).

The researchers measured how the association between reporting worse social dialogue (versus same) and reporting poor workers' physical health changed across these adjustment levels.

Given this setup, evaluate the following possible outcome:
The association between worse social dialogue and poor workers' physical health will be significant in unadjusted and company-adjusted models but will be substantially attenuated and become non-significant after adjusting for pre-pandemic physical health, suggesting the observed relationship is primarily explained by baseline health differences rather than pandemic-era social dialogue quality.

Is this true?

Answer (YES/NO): NO